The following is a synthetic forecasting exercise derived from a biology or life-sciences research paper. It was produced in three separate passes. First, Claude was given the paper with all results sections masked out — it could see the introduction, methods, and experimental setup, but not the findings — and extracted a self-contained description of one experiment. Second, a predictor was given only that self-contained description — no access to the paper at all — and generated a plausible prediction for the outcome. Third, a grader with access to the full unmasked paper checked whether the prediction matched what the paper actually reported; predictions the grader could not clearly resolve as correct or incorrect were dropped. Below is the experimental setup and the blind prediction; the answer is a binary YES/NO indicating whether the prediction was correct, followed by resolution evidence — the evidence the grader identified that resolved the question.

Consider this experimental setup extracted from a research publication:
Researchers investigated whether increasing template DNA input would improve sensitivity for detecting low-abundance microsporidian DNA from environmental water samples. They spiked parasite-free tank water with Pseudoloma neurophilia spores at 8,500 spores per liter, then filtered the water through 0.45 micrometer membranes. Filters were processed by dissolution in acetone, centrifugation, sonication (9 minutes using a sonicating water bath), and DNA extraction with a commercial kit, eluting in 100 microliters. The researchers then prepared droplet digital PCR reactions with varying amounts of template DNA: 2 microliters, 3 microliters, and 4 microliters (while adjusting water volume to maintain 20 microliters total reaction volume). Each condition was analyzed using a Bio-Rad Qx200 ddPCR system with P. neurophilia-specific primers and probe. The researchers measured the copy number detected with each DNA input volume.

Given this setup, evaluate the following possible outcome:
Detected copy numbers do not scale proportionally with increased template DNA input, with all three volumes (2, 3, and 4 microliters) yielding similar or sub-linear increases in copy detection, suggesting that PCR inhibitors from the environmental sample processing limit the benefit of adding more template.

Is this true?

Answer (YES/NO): NO